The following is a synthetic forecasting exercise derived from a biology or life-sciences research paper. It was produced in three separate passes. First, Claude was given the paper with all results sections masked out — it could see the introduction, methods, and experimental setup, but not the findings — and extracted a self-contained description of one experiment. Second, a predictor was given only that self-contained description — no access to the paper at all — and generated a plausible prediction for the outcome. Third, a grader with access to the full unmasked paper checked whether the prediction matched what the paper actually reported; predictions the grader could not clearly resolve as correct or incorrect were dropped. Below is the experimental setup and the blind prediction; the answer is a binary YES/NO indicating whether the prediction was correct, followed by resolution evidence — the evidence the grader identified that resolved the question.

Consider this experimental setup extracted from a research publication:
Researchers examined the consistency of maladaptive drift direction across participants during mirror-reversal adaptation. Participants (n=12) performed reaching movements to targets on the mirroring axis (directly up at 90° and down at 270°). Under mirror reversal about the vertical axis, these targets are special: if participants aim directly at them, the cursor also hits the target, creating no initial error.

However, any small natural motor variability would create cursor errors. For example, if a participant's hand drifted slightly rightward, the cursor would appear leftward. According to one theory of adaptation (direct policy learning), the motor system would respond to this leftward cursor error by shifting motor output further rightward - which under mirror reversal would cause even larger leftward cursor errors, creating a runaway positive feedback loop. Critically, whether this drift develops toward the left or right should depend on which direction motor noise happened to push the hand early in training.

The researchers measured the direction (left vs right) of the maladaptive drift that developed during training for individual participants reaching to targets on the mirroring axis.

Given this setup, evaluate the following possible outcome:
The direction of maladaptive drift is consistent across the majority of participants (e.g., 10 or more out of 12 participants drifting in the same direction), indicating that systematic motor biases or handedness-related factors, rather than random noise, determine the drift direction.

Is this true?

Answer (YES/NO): NO